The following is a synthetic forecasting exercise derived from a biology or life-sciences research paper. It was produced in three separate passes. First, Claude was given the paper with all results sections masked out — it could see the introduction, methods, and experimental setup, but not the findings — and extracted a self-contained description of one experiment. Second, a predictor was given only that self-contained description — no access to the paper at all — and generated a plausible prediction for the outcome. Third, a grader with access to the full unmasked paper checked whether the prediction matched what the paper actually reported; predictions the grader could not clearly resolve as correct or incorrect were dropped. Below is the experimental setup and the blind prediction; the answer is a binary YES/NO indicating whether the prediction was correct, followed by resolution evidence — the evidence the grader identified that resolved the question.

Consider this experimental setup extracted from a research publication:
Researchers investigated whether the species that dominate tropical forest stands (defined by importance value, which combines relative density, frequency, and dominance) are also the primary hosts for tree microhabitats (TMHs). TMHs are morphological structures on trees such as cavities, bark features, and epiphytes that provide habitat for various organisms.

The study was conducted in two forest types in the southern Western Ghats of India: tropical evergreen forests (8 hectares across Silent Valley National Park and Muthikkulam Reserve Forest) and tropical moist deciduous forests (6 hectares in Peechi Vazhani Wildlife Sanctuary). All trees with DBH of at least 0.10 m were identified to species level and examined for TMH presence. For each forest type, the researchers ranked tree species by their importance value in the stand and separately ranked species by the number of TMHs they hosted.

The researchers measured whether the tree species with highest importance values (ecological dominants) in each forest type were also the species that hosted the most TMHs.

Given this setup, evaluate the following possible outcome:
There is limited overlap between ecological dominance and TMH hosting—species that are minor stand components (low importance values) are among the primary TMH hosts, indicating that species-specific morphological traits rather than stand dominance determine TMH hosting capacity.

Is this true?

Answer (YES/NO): NO